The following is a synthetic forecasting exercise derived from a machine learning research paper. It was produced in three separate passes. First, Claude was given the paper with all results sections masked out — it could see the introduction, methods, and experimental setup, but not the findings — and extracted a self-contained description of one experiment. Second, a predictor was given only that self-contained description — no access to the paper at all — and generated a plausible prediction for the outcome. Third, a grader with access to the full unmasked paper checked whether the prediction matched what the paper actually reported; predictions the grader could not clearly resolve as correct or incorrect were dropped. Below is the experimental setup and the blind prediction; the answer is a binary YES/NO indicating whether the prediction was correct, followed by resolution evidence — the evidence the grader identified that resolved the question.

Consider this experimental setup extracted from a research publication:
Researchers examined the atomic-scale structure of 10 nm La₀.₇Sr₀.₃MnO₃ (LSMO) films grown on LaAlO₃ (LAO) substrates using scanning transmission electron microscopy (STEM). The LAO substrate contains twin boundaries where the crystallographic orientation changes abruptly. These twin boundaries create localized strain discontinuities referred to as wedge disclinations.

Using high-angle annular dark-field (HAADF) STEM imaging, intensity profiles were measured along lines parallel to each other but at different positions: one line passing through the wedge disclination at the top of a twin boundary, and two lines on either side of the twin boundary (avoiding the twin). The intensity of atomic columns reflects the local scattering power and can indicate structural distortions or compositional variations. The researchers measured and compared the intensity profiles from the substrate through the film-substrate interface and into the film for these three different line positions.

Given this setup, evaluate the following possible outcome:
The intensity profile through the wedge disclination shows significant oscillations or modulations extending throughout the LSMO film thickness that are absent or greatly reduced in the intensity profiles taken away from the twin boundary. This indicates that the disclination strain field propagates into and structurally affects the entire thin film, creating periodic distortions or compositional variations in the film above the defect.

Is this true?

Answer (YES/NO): NO